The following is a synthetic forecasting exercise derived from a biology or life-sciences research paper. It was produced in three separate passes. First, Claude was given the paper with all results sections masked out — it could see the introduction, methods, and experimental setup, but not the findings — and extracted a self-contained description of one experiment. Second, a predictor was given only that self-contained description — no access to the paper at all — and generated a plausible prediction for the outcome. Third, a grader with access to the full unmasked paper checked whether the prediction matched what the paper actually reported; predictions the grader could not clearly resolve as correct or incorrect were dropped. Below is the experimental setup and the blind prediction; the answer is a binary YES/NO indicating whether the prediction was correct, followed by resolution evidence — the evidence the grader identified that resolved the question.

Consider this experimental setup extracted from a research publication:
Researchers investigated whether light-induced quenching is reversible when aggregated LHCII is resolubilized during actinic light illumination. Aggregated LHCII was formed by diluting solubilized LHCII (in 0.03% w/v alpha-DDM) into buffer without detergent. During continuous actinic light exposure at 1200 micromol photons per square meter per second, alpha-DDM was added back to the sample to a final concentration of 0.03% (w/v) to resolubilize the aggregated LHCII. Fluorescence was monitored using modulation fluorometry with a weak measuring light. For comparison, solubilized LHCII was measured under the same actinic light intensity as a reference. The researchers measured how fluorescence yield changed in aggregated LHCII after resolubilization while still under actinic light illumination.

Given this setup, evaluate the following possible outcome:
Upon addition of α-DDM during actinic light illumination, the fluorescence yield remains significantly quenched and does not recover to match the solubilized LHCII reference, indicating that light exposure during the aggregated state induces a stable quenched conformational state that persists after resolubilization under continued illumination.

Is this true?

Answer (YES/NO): NO